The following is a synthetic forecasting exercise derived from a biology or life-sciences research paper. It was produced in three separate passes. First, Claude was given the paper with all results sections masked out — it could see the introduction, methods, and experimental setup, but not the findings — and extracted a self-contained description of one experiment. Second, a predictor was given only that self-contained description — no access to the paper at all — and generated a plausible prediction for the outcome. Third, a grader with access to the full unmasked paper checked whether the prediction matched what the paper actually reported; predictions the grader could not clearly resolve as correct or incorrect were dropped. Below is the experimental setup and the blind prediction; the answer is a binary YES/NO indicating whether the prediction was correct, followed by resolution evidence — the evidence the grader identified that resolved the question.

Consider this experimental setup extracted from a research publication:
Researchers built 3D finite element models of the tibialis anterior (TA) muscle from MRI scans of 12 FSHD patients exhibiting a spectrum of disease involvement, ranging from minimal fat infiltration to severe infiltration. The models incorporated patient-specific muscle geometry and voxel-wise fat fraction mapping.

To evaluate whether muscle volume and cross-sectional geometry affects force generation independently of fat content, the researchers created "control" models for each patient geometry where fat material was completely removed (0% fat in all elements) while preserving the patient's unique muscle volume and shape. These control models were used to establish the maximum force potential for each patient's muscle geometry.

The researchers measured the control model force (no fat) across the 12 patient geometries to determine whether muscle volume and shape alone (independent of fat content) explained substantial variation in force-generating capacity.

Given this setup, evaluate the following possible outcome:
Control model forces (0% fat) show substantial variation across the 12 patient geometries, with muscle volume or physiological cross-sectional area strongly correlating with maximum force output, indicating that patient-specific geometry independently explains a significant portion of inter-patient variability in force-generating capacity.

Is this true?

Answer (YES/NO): YES